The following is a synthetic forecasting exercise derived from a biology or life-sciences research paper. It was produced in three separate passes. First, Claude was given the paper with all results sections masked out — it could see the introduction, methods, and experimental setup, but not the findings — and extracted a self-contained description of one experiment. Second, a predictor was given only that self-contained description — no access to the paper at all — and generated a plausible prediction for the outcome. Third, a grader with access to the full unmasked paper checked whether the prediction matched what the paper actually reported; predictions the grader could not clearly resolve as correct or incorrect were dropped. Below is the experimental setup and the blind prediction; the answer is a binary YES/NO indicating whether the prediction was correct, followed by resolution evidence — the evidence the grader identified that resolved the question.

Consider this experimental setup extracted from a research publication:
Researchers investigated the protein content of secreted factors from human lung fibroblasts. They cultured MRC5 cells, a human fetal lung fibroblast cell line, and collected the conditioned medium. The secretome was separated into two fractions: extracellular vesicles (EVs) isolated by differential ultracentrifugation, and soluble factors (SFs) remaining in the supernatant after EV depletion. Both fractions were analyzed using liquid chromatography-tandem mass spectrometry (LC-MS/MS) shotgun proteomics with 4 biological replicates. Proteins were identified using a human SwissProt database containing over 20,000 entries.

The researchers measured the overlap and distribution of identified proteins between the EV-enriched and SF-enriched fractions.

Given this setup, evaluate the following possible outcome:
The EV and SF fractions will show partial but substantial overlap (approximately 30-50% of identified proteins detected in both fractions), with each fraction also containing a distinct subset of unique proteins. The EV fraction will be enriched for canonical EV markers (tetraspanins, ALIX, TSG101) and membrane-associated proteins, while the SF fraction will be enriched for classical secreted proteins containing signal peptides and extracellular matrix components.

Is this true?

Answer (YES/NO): NO